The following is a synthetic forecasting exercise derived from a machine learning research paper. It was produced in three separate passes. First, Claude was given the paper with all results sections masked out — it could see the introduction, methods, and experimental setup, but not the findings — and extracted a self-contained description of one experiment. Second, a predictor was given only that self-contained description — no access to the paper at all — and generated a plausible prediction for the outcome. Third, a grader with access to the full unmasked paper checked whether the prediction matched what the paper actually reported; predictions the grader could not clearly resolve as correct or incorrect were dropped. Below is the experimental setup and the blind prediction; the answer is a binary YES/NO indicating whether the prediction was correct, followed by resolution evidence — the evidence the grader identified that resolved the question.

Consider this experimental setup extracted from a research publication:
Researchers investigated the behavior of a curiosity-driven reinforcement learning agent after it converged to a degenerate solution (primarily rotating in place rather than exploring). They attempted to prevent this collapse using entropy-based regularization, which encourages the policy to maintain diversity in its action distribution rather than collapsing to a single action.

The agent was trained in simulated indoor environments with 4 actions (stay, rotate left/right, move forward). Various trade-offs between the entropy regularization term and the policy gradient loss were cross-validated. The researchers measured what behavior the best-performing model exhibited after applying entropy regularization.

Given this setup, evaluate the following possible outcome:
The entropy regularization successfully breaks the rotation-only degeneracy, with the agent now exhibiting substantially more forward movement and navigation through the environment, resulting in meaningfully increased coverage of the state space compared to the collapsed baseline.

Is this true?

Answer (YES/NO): NO